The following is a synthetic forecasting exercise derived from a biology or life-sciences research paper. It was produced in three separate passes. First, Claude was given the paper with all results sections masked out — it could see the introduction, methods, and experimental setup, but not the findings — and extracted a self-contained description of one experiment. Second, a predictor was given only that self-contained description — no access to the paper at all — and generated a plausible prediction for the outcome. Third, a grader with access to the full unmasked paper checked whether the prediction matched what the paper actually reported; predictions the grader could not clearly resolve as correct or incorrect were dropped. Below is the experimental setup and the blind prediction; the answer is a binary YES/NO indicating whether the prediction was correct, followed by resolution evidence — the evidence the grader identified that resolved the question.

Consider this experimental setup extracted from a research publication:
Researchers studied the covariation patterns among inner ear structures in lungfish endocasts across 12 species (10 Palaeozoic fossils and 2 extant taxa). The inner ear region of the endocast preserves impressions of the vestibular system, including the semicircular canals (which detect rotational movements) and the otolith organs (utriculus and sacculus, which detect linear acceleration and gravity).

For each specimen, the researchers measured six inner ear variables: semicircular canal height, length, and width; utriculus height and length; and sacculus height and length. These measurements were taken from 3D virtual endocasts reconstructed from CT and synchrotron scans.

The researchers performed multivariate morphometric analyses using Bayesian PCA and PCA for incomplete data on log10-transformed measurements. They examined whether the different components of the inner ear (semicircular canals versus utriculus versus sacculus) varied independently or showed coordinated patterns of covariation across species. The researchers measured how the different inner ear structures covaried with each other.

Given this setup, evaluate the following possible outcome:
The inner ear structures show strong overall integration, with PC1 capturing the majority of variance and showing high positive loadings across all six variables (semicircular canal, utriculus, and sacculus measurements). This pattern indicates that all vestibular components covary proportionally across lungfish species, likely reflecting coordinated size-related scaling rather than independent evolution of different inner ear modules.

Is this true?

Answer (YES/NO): NO